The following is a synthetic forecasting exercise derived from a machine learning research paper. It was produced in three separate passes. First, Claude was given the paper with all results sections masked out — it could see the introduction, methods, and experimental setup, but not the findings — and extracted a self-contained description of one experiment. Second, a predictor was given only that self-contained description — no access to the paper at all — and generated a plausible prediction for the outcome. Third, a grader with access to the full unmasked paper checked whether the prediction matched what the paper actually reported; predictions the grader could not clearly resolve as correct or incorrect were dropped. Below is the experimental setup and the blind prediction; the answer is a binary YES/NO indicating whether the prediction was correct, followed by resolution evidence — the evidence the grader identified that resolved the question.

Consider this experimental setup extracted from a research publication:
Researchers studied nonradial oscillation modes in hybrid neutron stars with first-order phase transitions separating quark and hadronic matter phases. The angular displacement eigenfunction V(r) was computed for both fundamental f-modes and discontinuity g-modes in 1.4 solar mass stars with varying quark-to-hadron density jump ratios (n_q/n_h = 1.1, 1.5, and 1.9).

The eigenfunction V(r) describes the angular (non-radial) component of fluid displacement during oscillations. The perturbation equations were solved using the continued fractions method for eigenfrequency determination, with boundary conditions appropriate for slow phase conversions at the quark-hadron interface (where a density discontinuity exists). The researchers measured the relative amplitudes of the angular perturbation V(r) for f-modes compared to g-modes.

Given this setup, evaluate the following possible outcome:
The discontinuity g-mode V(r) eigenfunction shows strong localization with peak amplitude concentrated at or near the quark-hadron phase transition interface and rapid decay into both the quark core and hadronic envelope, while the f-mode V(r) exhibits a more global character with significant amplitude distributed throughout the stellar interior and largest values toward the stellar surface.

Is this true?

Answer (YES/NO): NO